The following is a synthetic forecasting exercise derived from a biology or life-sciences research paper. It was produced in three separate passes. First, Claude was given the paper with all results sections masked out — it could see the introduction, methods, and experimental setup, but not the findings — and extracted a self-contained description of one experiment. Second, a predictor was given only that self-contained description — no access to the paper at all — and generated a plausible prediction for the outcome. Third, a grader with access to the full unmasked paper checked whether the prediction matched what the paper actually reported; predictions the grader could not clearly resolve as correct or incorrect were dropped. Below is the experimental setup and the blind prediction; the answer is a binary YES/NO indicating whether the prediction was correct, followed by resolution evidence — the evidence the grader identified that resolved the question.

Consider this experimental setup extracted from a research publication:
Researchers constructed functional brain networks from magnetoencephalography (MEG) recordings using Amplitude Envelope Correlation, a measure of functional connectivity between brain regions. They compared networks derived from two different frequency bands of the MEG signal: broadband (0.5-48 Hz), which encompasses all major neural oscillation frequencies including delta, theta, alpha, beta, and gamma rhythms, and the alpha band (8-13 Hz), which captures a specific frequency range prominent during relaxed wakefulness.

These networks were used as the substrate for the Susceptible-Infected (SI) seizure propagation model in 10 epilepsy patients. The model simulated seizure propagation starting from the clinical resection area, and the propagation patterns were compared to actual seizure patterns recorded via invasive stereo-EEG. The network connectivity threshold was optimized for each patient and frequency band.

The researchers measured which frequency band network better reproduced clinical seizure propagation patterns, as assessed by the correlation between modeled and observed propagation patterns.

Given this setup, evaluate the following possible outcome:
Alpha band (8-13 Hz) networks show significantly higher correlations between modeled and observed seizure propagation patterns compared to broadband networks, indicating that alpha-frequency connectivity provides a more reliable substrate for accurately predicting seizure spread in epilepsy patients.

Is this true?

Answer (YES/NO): NO